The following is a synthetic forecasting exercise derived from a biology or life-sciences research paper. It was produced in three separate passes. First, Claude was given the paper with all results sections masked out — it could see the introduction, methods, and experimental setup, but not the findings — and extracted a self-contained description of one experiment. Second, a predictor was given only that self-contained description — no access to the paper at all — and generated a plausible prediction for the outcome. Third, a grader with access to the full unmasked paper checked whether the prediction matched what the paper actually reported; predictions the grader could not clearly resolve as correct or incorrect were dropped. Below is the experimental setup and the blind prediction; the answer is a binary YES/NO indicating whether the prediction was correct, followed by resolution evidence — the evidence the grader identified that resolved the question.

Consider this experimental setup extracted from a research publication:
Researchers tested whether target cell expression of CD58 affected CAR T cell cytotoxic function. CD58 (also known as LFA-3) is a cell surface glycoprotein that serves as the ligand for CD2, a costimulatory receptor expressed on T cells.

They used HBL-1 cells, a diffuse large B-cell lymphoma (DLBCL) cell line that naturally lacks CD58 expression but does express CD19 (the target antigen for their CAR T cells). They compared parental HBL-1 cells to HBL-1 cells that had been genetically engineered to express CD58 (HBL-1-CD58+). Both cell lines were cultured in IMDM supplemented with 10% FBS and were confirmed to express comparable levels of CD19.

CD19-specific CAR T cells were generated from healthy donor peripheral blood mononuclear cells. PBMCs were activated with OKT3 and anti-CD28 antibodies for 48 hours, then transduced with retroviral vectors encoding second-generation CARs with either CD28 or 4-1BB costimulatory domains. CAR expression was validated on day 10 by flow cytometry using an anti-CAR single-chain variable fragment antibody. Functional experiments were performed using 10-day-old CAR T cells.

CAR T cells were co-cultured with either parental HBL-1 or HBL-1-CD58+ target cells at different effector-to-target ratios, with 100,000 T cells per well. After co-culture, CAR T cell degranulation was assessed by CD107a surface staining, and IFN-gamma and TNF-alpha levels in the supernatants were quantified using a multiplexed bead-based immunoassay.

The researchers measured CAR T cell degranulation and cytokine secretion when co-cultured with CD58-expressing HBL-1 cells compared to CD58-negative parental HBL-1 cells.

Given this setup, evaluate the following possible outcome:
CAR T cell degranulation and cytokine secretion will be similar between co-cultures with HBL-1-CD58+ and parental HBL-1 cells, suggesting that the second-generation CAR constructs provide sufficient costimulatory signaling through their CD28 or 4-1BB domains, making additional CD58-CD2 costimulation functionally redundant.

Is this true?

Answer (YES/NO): NO